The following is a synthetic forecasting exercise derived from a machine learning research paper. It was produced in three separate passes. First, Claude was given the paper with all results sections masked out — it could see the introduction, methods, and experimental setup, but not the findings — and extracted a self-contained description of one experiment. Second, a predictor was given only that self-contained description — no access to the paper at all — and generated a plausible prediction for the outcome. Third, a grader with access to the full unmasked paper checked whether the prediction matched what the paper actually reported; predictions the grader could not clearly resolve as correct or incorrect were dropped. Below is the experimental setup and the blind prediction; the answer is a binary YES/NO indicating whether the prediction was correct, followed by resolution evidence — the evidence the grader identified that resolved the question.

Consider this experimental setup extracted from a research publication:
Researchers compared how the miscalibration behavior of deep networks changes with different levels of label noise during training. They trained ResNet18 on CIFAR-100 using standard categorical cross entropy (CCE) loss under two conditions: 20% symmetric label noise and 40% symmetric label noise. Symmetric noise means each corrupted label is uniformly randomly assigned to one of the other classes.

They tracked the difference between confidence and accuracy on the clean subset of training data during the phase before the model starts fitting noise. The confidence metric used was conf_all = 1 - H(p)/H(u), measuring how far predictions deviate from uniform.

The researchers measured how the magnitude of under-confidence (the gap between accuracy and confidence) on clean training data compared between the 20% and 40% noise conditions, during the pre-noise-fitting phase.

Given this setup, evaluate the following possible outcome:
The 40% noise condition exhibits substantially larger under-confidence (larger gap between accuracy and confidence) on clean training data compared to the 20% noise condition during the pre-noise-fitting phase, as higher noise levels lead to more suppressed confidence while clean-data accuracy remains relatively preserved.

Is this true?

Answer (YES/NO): YES